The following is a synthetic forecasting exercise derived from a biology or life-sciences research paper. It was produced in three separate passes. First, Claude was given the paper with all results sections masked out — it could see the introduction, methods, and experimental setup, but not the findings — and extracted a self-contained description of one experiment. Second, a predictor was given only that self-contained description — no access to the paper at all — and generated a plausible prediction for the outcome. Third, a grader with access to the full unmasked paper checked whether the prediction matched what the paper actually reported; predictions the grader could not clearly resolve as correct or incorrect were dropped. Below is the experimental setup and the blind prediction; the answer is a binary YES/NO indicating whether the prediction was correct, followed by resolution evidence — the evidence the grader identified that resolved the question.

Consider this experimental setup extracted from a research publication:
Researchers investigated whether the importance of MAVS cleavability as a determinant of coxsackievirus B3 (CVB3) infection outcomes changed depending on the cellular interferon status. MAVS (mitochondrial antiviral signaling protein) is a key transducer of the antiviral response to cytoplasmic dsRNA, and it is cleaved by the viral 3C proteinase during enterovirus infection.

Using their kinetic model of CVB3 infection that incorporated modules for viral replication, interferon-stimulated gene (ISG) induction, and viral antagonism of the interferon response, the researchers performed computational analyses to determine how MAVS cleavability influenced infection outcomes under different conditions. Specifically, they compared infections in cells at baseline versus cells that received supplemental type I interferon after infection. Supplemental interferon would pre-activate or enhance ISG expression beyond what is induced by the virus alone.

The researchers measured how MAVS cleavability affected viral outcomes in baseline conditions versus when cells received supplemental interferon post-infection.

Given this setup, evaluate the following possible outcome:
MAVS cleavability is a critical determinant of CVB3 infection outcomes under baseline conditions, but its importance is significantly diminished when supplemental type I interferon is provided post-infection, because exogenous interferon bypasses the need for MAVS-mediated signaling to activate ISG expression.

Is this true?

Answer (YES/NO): NO